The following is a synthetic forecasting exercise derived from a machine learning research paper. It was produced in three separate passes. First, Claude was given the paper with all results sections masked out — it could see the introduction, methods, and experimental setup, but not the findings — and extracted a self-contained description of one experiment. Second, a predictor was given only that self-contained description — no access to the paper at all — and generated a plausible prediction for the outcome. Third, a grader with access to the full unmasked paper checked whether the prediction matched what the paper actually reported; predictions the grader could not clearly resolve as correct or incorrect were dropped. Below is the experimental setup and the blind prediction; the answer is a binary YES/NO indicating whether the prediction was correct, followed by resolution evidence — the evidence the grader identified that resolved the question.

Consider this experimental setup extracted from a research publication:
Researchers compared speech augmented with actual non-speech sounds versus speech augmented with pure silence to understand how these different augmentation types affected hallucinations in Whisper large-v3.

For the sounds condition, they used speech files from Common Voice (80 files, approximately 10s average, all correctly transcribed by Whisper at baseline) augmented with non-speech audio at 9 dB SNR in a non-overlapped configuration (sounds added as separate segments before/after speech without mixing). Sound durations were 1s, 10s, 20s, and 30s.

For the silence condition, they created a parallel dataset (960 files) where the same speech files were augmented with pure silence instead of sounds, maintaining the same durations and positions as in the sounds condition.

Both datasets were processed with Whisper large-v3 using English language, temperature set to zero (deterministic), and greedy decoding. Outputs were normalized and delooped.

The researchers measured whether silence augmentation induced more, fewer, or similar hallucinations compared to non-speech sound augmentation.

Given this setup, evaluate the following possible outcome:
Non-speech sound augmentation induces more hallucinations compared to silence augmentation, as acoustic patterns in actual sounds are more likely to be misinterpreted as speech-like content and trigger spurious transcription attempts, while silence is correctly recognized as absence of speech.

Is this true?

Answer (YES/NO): NO